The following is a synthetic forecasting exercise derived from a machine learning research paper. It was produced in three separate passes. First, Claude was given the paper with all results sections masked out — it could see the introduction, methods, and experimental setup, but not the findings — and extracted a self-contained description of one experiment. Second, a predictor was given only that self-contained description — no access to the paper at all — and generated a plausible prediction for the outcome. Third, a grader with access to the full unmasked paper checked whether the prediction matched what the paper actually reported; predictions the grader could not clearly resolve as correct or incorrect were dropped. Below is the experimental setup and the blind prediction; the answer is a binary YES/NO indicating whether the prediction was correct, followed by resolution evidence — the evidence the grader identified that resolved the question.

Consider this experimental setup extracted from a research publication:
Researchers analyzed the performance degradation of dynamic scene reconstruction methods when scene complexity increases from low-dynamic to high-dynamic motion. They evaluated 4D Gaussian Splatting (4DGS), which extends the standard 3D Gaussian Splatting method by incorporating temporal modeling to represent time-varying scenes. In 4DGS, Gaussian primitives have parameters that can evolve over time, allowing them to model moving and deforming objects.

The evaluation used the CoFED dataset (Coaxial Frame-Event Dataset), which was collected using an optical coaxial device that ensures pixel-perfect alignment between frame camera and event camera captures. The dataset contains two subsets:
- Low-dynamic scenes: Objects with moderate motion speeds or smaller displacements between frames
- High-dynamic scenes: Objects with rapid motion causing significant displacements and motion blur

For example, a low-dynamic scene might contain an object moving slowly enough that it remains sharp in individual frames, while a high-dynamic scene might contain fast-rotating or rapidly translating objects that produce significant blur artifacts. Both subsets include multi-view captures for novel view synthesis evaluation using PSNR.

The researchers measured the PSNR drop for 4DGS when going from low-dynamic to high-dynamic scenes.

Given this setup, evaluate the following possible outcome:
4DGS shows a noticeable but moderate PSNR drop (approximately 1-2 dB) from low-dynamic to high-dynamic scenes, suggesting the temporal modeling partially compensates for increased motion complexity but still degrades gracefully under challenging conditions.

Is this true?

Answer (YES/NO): NO